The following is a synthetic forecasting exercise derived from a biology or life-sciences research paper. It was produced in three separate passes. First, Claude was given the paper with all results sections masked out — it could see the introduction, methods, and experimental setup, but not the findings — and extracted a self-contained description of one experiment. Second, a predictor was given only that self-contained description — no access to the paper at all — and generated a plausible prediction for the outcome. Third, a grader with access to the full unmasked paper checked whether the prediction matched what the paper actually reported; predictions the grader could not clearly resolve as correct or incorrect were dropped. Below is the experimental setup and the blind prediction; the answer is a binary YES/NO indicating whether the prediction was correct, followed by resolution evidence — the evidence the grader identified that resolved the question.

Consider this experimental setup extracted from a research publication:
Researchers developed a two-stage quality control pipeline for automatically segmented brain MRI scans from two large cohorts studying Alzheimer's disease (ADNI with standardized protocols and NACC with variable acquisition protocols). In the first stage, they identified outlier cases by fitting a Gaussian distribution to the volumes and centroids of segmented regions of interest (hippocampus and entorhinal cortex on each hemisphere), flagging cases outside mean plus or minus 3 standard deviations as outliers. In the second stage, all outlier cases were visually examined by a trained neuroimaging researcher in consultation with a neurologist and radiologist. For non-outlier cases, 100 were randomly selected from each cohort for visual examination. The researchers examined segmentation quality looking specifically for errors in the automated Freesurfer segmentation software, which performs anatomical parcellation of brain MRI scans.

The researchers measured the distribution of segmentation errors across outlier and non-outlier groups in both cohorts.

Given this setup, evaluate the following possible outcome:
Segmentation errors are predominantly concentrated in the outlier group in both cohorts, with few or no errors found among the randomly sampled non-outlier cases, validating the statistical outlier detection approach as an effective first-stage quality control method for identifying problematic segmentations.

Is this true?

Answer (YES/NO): YES